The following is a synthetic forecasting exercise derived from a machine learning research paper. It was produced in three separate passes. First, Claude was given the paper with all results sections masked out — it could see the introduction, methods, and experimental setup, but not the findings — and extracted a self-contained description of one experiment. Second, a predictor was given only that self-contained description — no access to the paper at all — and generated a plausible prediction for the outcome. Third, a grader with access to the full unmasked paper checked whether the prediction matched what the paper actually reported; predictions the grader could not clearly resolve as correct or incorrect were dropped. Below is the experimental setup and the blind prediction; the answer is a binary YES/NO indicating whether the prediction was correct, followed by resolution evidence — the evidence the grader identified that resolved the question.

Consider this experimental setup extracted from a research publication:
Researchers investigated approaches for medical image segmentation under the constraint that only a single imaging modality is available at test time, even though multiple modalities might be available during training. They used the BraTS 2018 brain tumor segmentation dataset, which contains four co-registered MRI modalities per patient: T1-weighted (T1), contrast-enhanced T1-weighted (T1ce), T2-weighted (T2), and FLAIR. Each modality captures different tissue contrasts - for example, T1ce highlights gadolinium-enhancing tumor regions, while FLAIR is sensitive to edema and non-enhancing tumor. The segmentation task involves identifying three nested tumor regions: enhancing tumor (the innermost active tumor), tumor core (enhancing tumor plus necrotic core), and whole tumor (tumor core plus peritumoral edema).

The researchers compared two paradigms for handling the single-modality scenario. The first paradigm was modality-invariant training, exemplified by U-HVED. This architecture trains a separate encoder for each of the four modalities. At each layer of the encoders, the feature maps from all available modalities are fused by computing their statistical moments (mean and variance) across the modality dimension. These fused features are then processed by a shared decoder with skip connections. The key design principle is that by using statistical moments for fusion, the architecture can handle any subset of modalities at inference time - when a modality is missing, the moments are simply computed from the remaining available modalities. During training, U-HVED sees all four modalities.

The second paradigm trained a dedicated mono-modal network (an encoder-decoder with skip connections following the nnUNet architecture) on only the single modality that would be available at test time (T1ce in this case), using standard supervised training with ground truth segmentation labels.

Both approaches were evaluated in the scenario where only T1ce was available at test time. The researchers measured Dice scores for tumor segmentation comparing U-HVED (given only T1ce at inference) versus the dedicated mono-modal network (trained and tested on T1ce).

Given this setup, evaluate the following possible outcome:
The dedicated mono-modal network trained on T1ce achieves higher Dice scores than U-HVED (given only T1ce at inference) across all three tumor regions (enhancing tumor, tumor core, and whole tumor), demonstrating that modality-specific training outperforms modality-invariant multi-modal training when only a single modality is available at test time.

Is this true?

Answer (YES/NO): YES